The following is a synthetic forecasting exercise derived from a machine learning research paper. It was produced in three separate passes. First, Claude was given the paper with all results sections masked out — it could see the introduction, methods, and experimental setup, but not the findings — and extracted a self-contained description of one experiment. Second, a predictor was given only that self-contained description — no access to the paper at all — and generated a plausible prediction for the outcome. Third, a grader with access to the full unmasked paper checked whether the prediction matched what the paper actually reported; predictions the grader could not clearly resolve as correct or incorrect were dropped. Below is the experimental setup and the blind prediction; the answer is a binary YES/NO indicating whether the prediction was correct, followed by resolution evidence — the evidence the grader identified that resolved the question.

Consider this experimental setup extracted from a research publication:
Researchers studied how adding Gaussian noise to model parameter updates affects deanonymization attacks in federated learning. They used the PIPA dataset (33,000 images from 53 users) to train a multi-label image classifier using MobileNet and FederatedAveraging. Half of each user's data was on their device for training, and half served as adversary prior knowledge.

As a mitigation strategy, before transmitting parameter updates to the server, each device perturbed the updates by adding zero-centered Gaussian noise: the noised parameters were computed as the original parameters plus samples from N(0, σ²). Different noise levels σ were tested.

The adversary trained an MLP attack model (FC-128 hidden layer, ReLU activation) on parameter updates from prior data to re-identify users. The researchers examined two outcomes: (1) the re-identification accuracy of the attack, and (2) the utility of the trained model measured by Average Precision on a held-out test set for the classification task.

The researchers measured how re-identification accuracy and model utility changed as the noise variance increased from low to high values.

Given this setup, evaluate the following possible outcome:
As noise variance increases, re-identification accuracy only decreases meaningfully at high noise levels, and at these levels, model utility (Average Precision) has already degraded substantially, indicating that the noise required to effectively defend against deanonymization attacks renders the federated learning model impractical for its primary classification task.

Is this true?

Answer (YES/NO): NO